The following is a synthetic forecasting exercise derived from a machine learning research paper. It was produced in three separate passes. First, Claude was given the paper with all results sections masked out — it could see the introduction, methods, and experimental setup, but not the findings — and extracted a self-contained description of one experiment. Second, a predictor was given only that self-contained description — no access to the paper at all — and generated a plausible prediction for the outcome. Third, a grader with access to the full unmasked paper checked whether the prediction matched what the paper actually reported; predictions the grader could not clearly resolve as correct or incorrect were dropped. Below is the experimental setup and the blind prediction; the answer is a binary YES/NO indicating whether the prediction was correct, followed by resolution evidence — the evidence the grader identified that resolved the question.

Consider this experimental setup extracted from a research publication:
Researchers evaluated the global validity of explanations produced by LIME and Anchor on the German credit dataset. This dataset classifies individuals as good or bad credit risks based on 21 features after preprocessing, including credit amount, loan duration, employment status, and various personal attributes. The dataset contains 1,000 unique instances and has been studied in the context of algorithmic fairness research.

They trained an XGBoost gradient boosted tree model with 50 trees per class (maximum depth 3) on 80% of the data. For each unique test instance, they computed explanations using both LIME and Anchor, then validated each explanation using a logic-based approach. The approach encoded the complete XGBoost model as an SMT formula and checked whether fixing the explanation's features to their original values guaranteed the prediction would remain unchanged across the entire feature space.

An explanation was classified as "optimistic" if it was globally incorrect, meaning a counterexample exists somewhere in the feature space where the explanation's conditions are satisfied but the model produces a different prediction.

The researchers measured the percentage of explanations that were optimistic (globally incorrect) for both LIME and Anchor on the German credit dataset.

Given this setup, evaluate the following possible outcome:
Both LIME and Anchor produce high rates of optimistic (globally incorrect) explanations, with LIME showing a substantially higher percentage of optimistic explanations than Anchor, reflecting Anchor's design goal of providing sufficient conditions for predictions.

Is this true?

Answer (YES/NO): NO